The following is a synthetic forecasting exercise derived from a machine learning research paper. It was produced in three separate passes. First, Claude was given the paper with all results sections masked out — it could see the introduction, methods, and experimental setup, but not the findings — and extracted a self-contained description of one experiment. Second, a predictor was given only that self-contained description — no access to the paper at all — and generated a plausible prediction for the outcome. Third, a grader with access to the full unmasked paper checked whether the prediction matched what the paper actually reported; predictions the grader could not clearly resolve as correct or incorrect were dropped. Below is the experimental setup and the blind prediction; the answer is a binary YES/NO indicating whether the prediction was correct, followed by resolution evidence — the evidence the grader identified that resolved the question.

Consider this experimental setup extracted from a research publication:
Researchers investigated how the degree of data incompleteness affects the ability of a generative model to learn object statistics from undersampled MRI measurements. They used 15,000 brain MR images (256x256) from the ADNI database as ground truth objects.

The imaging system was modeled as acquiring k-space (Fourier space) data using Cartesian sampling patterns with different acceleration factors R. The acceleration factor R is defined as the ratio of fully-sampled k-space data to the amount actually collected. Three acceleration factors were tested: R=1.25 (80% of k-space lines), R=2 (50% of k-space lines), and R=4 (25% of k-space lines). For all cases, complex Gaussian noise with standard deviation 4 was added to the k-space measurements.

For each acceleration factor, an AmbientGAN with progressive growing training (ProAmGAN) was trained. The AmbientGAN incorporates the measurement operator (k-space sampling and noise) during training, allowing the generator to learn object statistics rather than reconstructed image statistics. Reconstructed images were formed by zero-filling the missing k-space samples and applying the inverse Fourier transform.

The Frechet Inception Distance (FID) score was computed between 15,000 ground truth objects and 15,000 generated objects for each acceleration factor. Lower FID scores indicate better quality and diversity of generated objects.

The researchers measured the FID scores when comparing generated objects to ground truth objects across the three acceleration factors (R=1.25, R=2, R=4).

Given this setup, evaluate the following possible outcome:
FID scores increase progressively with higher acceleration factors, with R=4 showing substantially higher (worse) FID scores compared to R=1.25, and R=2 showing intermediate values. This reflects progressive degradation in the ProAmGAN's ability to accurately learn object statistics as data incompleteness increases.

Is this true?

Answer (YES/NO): YES